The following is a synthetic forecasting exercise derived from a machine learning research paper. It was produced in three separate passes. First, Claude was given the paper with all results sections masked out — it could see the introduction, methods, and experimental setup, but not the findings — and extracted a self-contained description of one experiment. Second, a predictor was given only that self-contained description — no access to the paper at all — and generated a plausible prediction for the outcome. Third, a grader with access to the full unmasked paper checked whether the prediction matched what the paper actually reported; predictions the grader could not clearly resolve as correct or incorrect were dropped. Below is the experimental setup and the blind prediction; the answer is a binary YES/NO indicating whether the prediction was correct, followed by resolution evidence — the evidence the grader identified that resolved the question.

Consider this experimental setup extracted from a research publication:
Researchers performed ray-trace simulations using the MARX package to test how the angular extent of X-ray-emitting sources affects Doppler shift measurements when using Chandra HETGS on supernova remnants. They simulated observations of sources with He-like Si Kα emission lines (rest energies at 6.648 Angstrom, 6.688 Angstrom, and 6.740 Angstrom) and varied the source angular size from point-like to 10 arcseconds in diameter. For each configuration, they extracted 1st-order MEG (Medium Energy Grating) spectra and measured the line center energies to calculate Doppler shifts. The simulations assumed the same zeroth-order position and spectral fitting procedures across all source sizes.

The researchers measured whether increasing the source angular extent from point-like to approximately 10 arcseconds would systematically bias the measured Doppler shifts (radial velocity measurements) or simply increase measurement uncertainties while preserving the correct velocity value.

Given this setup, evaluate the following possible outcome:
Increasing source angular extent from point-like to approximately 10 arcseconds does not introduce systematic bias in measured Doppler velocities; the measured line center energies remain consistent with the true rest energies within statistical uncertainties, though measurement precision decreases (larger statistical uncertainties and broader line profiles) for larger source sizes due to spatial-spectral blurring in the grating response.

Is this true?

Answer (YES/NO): YES